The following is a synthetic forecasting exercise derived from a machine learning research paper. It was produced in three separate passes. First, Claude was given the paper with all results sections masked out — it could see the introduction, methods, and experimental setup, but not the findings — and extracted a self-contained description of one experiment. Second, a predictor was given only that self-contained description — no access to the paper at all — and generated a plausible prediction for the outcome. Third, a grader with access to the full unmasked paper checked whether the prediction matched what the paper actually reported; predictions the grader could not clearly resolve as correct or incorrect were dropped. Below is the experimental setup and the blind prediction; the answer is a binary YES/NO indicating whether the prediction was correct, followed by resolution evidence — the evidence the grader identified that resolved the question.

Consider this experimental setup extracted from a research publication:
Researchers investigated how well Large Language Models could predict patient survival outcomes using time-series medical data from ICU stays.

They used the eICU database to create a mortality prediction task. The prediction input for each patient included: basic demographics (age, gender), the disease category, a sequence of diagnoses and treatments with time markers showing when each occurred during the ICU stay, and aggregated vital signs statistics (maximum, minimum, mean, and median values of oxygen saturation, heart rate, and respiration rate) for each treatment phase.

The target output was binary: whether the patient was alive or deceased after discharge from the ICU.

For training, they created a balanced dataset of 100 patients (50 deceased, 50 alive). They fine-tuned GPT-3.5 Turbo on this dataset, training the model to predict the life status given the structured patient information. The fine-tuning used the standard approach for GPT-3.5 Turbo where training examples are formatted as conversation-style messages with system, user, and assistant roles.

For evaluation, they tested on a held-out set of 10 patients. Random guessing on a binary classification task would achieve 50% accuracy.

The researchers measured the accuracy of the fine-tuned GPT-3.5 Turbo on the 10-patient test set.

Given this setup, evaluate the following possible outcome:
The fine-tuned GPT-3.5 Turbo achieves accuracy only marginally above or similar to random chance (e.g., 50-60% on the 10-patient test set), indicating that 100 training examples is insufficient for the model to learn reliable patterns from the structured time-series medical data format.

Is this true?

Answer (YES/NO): YES